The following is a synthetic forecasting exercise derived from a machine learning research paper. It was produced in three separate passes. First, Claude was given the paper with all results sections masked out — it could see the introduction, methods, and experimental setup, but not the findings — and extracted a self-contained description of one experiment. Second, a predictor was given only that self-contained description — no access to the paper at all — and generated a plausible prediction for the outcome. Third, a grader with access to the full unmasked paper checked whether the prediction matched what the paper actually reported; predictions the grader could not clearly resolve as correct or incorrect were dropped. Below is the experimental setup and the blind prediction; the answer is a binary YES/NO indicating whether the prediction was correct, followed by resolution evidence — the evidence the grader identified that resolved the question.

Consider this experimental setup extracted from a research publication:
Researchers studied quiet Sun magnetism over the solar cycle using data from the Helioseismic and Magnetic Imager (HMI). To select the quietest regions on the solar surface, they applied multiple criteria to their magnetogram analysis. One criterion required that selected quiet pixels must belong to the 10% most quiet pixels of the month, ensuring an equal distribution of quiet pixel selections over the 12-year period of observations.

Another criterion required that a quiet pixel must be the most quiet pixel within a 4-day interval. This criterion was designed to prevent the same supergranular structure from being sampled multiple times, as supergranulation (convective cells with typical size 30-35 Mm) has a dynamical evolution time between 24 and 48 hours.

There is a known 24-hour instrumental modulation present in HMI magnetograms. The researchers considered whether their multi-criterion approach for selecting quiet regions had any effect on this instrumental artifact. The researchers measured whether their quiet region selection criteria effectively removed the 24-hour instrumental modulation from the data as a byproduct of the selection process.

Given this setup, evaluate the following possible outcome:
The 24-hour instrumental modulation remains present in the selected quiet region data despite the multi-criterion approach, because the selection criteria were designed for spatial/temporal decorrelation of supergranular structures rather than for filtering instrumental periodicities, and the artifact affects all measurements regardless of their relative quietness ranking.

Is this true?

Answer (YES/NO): NO